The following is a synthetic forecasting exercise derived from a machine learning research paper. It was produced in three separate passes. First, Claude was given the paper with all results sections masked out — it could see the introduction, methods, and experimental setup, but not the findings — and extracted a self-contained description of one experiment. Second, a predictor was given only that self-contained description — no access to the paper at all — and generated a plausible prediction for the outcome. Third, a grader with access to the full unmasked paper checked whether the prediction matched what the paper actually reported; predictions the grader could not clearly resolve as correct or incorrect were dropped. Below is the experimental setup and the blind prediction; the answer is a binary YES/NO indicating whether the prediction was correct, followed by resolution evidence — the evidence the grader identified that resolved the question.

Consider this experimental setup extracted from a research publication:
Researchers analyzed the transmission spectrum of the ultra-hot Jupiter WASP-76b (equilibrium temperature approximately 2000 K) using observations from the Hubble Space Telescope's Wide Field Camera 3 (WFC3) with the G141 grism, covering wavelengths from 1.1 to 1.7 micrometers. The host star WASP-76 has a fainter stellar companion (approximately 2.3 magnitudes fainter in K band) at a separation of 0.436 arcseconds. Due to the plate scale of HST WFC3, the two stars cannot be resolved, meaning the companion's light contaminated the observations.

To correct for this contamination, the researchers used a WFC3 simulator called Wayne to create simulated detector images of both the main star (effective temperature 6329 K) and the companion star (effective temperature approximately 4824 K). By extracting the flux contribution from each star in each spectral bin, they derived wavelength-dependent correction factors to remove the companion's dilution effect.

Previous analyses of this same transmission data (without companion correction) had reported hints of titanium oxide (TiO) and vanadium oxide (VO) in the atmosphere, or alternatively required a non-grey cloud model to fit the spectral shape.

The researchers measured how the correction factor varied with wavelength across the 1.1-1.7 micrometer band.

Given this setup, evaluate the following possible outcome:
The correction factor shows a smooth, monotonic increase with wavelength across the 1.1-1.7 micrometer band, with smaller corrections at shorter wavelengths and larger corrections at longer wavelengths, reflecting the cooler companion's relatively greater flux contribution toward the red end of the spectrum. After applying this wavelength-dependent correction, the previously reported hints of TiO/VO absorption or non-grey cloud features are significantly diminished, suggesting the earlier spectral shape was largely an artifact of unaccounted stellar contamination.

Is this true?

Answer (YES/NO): YES